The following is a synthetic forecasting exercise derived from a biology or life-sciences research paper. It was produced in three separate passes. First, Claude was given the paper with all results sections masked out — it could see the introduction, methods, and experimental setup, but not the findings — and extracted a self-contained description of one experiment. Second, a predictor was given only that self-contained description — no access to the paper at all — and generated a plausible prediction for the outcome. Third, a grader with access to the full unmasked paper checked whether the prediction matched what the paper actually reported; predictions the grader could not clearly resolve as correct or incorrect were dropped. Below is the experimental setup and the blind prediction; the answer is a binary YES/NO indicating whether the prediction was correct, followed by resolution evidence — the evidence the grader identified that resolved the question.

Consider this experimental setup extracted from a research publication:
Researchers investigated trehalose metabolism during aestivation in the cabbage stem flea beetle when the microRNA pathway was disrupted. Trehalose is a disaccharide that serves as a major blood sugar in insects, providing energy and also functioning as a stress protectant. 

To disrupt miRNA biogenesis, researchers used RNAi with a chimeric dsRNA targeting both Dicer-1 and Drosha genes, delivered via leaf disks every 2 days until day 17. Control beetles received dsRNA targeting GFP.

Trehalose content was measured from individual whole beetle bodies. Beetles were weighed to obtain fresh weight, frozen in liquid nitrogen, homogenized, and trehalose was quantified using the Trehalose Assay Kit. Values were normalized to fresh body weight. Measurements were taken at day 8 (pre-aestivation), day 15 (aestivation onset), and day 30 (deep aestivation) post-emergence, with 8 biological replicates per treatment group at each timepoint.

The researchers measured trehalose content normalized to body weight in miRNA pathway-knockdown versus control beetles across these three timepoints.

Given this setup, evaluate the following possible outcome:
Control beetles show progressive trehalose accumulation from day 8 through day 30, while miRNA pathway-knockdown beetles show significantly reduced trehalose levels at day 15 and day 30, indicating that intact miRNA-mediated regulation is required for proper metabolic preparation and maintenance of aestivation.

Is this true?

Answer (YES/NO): NO